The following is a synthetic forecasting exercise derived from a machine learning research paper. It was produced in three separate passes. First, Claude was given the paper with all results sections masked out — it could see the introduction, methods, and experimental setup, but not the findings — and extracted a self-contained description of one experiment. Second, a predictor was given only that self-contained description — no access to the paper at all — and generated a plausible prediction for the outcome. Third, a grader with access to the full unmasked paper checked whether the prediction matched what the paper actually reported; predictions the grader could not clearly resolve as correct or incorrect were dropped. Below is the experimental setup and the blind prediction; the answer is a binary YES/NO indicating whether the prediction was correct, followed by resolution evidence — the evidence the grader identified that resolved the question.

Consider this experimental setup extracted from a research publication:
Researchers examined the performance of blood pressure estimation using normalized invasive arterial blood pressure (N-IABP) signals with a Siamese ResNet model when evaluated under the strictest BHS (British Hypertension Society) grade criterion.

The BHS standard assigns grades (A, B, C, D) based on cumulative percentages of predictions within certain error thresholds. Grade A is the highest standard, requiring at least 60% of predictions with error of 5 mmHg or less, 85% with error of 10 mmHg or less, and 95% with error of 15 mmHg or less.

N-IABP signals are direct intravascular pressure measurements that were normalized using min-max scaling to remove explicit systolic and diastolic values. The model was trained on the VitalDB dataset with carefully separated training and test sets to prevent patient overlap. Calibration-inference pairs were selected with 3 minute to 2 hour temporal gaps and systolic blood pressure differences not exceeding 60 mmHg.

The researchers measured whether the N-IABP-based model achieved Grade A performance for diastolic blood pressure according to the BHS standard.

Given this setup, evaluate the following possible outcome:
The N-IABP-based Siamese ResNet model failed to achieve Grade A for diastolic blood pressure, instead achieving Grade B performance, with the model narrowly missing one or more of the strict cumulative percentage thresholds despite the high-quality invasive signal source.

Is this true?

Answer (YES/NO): NO